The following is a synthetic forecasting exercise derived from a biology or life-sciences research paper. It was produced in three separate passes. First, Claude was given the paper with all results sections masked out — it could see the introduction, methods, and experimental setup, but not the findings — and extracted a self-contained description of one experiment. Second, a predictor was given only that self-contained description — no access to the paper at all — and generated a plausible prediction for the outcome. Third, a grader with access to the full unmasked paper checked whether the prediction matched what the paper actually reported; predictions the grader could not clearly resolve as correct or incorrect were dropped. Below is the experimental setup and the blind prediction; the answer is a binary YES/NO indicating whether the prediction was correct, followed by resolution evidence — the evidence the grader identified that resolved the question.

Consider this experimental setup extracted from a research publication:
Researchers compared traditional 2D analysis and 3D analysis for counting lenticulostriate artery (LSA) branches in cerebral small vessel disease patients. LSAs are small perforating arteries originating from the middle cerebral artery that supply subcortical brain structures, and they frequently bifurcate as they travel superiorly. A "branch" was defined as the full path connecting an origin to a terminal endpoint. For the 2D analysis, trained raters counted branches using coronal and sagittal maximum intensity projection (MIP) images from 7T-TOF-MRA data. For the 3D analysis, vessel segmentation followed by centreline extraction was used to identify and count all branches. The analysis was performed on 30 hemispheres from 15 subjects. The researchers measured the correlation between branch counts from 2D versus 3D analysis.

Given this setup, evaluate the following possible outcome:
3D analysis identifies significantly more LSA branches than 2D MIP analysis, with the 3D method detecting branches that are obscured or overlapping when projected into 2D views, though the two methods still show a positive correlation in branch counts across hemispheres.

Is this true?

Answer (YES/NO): YES